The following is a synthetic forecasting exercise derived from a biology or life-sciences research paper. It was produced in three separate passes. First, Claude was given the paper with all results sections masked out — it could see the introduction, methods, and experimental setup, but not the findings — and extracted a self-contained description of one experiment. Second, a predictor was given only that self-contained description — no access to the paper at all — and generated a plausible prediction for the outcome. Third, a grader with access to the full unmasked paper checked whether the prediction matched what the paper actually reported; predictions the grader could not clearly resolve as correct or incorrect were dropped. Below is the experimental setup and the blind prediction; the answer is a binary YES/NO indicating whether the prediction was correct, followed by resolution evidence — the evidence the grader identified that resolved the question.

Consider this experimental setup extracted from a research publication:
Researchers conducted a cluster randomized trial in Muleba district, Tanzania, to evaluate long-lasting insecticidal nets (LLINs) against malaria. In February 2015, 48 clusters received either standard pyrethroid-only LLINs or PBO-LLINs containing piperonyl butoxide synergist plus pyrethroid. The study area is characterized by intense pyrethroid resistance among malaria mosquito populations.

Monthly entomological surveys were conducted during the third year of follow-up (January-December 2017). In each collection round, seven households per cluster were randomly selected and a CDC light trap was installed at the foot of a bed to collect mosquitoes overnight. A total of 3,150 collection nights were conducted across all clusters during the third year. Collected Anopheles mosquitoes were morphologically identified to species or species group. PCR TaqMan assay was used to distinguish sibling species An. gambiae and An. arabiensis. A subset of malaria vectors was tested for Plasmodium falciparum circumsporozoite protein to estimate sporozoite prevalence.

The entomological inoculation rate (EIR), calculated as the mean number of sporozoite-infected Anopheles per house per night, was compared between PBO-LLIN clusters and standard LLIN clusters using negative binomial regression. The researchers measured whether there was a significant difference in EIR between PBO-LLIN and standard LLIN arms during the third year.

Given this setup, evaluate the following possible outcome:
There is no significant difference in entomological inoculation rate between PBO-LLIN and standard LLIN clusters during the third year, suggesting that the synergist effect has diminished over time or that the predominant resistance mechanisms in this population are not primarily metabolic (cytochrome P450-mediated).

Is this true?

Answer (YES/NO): YES